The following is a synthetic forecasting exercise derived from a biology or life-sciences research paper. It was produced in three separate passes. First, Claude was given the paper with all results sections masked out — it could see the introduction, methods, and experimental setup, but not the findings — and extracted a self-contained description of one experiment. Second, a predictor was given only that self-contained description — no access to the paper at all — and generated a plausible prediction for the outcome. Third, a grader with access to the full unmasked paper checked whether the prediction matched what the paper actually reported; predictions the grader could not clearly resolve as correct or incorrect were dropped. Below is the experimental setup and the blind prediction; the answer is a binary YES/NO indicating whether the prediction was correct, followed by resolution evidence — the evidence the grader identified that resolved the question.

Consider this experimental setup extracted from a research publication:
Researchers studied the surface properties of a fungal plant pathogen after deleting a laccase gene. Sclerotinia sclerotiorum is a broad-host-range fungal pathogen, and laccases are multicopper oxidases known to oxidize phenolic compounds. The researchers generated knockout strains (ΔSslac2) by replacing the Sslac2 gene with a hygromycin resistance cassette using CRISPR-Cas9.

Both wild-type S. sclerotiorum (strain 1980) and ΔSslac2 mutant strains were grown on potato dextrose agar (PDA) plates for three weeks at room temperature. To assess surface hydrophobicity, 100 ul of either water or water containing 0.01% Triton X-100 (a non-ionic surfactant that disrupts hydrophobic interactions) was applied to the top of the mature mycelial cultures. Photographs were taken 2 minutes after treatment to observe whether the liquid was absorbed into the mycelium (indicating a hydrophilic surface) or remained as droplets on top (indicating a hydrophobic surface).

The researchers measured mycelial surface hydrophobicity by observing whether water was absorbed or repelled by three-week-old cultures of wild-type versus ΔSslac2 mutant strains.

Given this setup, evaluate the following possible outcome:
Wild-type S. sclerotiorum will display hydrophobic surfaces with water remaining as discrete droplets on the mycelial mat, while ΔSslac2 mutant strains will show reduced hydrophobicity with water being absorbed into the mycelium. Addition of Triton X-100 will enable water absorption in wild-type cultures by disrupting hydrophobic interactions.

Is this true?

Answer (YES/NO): NO